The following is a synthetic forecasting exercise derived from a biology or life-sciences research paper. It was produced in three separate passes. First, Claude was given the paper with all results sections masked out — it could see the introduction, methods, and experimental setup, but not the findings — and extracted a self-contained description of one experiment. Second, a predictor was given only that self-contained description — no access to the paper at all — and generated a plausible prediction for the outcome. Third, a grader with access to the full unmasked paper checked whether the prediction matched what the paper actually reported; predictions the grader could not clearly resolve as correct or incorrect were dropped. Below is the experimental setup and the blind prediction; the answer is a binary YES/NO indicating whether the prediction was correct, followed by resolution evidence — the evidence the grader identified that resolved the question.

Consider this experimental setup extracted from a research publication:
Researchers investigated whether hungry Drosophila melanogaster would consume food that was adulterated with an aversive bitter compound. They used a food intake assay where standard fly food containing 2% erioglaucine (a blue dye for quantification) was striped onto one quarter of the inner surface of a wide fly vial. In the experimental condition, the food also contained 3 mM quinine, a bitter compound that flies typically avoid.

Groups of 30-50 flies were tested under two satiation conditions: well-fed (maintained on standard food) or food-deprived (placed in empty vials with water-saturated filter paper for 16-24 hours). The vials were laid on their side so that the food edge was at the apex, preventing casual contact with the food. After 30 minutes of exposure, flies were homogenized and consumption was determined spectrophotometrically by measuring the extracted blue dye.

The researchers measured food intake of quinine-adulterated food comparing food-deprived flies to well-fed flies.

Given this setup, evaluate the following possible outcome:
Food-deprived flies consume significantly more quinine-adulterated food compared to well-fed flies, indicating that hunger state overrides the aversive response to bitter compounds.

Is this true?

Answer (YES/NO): NO